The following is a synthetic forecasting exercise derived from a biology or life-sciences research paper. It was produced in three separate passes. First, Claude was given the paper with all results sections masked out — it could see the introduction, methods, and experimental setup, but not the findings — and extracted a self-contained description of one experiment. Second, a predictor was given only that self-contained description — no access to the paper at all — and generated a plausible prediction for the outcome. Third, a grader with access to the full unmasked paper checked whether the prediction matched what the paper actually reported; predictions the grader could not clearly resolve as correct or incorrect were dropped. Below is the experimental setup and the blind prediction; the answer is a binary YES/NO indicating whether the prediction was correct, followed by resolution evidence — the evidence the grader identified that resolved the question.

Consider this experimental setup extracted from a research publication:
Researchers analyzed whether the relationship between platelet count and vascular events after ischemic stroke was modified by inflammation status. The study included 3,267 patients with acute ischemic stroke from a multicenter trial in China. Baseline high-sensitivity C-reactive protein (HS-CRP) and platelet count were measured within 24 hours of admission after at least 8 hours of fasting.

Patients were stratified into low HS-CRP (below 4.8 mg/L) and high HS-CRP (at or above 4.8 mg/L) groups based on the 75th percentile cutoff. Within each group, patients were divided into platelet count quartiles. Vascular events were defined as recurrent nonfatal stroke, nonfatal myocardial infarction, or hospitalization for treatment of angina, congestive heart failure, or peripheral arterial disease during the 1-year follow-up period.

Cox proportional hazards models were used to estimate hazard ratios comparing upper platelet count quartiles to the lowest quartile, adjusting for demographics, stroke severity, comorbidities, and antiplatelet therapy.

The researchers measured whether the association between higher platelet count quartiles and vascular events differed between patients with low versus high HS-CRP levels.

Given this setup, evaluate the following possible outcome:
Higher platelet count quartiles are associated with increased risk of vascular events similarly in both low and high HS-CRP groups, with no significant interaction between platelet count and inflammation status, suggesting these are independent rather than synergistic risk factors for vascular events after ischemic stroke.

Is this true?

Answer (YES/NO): NO